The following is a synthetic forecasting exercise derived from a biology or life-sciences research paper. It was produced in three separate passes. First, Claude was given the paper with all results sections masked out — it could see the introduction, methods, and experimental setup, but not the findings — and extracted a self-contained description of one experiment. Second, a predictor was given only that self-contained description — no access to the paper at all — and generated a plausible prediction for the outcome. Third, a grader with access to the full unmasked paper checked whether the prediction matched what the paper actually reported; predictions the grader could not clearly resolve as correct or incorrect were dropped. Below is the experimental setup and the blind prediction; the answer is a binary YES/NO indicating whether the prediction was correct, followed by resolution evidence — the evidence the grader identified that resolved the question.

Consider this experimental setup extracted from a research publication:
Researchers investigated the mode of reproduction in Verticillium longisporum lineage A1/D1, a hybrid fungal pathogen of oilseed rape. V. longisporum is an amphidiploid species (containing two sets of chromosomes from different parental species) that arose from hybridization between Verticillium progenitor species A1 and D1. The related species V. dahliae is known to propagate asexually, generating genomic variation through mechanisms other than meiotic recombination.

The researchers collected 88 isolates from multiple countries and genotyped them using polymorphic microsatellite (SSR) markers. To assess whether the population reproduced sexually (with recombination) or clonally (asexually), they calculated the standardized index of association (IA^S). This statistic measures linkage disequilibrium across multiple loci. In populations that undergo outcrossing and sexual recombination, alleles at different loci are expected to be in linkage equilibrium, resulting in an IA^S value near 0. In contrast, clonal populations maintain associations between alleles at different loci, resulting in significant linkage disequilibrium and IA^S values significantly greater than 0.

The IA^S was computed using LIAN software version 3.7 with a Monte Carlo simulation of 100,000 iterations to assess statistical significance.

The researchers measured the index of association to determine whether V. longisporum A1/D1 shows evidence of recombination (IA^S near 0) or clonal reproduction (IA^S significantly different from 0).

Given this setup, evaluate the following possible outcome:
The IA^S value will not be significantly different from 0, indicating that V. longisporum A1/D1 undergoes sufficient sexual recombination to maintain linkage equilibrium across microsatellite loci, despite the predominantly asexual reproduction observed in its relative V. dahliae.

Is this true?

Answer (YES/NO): NO